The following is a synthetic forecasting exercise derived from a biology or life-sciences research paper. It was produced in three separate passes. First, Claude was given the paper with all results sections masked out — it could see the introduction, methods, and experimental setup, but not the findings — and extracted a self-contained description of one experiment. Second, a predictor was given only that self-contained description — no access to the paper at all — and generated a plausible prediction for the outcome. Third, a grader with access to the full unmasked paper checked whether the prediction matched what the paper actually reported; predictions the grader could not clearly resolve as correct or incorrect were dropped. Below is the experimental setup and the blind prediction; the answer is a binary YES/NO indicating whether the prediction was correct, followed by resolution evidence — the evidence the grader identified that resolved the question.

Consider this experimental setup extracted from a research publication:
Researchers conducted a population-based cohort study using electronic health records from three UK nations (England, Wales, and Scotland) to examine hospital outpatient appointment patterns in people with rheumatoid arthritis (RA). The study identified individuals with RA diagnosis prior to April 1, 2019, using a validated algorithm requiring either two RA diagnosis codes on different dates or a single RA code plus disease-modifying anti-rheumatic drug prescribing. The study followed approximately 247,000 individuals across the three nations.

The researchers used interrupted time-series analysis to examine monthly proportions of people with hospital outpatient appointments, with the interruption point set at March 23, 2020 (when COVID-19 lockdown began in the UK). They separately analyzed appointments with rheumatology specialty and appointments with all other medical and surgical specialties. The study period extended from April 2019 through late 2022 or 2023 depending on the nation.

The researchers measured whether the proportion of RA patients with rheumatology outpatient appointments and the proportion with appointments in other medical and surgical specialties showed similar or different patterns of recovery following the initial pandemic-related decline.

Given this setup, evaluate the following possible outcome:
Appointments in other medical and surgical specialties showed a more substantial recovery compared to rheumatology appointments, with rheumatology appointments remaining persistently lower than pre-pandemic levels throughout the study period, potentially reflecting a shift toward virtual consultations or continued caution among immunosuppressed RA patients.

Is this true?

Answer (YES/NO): YES